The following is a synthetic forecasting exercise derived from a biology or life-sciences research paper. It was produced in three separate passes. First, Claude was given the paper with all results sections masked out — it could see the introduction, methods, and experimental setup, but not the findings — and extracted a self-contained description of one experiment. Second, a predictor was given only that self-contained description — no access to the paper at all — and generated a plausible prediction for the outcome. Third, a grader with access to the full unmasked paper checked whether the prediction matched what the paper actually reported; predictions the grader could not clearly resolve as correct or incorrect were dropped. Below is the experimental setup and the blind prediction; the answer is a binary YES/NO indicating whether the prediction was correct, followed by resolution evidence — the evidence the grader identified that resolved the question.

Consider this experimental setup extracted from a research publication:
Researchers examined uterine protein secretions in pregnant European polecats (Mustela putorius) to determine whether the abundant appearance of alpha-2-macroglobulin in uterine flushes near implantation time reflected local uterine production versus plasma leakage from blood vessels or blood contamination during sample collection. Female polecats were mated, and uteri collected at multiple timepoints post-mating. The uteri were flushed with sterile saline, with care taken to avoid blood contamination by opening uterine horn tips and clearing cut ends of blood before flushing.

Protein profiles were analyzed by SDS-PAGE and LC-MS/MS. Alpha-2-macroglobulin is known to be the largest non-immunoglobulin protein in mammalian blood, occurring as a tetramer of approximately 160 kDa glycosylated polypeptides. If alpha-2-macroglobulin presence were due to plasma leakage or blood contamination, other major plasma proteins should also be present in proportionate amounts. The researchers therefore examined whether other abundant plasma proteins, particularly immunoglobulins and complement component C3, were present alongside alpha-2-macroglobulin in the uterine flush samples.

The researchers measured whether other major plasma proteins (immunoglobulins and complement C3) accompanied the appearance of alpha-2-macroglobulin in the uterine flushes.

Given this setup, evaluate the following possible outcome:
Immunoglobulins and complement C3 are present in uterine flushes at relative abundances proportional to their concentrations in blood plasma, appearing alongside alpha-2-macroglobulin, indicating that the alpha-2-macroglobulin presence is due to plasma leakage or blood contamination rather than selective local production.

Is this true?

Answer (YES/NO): NO